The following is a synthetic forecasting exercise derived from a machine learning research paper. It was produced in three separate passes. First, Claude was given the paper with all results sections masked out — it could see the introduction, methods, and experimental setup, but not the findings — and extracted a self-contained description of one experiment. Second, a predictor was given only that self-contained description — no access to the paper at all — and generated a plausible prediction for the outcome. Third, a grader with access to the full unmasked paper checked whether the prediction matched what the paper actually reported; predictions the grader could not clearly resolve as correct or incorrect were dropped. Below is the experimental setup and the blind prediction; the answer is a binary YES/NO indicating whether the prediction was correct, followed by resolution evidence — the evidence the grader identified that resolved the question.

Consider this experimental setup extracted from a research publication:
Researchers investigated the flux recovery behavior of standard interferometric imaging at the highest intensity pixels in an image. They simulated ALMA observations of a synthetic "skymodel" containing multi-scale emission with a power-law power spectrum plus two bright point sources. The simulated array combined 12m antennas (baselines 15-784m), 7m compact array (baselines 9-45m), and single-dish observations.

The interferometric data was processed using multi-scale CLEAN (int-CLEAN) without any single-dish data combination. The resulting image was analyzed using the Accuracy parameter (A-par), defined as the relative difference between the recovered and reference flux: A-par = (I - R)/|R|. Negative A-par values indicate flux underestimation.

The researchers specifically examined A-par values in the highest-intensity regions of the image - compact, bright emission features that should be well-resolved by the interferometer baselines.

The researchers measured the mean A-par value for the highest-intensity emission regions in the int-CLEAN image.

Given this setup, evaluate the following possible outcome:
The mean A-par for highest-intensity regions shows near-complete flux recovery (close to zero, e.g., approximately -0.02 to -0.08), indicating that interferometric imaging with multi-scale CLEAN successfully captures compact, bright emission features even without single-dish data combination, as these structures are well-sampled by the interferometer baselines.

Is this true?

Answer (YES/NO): NO